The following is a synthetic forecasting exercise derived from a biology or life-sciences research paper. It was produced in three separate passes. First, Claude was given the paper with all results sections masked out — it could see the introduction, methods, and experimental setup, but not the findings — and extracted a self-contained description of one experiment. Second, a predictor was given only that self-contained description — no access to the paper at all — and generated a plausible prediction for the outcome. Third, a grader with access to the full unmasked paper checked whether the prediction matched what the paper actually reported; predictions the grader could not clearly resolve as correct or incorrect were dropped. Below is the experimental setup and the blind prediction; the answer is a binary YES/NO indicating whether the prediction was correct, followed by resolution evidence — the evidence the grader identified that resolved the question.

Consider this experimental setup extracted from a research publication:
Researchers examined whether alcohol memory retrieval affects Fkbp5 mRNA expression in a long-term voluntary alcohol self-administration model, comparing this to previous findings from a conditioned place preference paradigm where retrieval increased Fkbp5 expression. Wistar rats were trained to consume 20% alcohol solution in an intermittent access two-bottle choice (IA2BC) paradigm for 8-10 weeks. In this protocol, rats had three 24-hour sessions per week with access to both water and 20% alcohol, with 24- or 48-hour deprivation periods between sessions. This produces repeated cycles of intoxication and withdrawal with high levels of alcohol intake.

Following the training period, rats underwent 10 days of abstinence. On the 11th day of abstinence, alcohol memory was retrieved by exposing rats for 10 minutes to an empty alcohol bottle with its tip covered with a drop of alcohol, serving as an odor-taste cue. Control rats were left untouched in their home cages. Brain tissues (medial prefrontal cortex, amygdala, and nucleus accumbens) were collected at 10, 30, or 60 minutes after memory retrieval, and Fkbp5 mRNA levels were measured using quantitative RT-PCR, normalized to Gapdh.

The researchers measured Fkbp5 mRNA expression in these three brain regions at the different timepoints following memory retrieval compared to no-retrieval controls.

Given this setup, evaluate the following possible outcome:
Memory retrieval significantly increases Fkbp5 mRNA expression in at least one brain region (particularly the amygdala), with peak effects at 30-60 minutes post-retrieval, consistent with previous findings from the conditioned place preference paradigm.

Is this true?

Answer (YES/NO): NO